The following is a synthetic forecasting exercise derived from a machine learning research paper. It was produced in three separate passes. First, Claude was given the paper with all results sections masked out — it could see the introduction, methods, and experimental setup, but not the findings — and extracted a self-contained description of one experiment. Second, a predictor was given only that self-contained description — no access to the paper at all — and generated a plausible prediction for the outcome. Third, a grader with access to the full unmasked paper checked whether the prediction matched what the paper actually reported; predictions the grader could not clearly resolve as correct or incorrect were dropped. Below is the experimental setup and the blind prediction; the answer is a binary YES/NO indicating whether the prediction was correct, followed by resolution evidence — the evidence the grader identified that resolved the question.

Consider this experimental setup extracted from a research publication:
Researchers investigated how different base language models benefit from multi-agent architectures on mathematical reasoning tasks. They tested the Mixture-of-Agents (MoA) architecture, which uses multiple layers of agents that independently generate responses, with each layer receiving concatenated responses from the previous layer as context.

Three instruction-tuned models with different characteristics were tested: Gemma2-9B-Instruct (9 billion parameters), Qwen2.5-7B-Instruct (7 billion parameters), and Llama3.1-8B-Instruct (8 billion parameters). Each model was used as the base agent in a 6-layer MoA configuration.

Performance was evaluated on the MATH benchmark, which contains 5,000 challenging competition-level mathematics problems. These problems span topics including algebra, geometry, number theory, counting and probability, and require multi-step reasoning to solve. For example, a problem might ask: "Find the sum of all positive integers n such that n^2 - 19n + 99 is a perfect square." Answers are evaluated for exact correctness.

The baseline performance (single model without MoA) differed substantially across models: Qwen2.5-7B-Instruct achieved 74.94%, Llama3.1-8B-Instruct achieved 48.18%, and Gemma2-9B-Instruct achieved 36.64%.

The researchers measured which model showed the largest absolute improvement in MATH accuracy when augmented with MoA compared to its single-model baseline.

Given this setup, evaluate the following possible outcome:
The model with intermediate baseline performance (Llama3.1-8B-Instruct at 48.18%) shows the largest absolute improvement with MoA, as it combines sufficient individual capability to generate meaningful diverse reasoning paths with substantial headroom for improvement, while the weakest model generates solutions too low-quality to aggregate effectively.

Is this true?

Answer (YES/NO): NO